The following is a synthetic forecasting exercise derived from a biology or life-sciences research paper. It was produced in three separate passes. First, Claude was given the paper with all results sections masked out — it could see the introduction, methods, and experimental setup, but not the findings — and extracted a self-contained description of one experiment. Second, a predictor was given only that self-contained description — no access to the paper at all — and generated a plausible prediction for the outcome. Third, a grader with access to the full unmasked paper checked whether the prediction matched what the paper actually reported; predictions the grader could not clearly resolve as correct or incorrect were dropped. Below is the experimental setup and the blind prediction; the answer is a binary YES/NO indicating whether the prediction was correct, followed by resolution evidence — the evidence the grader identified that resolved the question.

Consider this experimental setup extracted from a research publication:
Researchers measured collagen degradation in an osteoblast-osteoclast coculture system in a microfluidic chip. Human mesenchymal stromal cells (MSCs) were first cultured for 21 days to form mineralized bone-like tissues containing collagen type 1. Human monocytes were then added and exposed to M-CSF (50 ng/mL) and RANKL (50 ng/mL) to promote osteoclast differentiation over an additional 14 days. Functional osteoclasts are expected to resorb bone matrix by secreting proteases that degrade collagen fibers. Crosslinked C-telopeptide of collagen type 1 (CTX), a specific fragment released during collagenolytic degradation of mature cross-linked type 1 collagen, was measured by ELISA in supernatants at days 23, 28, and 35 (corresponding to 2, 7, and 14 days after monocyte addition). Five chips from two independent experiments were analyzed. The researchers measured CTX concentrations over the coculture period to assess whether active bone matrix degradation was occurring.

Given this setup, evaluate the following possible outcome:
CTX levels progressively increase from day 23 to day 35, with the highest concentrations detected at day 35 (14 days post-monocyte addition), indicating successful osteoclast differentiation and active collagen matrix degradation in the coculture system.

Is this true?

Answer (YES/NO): NO